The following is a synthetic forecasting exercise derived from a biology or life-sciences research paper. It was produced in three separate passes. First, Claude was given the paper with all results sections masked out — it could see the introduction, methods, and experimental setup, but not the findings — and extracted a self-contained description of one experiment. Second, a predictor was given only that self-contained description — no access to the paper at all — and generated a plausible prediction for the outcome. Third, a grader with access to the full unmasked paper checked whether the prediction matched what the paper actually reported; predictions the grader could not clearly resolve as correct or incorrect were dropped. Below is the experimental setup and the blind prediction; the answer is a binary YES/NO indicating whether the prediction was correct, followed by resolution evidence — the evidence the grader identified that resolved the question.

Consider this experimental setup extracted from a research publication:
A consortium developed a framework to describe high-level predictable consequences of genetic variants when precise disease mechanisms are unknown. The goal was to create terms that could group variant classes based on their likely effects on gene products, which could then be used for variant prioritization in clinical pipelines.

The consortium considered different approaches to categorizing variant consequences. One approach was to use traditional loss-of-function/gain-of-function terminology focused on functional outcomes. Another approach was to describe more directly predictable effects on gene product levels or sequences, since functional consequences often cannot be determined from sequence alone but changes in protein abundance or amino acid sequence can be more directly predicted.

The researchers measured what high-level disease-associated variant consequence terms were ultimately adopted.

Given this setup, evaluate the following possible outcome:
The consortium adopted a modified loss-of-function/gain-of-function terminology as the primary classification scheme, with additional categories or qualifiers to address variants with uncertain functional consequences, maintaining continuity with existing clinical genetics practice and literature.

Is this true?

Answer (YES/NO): NO